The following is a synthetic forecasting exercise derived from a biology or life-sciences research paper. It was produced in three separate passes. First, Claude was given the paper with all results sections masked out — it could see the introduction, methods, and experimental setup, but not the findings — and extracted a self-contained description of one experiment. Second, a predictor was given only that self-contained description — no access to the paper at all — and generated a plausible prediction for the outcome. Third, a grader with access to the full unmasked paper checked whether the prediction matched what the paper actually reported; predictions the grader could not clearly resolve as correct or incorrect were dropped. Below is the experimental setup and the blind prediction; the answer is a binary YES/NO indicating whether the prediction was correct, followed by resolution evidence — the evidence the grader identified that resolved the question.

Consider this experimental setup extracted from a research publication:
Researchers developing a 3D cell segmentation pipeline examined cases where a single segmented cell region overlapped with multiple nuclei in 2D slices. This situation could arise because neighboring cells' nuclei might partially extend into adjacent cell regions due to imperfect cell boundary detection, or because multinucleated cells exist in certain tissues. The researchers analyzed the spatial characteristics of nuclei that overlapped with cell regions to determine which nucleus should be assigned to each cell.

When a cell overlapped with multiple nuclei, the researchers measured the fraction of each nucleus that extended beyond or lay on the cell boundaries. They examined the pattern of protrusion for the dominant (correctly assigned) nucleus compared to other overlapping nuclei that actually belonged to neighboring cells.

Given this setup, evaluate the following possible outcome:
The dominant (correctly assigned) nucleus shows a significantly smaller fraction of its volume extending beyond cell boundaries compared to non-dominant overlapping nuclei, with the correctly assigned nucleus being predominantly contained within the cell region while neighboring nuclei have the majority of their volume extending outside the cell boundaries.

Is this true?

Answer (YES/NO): YES